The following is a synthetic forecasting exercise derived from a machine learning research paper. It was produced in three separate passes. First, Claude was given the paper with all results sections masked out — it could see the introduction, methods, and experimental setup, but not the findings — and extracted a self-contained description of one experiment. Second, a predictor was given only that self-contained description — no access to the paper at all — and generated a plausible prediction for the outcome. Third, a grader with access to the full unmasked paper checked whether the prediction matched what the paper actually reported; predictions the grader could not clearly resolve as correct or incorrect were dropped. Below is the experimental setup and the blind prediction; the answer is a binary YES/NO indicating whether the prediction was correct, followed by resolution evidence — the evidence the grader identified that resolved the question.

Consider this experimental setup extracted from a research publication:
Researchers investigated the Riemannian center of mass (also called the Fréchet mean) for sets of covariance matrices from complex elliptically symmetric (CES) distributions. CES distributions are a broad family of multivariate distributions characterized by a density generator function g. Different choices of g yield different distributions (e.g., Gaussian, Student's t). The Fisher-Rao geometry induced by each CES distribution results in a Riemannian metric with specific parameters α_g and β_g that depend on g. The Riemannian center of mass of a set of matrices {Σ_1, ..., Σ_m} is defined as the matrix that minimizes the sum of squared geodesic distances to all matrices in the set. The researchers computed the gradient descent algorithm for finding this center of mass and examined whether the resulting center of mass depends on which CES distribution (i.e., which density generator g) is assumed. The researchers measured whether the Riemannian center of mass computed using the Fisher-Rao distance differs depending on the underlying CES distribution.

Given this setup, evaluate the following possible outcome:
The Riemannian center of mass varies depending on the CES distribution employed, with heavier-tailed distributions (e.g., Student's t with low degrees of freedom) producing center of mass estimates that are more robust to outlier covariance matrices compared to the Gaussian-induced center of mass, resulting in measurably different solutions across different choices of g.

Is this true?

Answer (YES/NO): NO